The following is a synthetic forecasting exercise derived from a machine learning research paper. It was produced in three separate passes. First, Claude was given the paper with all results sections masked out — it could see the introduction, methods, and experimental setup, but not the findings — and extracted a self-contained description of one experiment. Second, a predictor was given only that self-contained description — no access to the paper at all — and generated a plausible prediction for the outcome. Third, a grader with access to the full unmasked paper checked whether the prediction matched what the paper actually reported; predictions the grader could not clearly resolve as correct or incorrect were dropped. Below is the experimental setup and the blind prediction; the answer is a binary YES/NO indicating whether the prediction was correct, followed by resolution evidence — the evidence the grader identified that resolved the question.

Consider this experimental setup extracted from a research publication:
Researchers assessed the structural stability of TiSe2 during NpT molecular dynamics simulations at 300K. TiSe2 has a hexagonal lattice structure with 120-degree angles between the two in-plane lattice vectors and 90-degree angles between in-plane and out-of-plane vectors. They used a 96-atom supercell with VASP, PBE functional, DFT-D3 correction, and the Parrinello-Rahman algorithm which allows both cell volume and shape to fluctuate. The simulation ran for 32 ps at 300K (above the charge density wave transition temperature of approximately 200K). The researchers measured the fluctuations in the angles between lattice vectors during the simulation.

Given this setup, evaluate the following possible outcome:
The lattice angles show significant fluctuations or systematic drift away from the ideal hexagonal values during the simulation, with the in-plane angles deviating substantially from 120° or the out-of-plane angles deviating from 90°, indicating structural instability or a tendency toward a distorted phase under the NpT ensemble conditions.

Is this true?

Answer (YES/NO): NO